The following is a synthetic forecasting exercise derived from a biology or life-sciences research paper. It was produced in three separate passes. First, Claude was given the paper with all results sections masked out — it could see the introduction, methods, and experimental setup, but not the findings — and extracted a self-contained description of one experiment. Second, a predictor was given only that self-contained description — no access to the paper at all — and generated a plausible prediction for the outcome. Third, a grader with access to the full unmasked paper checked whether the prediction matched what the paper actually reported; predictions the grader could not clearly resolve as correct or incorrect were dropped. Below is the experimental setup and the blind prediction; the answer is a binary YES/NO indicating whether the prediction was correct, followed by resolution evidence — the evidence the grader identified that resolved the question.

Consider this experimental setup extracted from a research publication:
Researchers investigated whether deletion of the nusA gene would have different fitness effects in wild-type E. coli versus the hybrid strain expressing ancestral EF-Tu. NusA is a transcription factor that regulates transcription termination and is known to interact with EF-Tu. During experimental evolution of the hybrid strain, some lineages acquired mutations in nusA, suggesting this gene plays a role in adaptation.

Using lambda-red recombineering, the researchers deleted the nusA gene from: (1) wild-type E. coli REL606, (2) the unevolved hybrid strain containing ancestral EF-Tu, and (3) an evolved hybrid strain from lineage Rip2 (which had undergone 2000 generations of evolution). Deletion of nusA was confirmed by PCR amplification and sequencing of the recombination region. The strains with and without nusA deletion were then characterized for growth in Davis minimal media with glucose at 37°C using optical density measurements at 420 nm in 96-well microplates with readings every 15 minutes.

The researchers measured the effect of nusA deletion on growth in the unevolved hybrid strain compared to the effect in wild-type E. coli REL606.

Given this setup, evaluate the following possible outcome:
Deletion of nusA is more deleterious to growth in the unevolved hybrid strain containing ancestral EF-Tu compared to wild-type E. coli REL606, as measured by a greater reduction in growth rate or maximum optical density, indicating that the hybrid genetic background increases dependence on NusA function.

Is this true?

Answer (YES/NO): NO